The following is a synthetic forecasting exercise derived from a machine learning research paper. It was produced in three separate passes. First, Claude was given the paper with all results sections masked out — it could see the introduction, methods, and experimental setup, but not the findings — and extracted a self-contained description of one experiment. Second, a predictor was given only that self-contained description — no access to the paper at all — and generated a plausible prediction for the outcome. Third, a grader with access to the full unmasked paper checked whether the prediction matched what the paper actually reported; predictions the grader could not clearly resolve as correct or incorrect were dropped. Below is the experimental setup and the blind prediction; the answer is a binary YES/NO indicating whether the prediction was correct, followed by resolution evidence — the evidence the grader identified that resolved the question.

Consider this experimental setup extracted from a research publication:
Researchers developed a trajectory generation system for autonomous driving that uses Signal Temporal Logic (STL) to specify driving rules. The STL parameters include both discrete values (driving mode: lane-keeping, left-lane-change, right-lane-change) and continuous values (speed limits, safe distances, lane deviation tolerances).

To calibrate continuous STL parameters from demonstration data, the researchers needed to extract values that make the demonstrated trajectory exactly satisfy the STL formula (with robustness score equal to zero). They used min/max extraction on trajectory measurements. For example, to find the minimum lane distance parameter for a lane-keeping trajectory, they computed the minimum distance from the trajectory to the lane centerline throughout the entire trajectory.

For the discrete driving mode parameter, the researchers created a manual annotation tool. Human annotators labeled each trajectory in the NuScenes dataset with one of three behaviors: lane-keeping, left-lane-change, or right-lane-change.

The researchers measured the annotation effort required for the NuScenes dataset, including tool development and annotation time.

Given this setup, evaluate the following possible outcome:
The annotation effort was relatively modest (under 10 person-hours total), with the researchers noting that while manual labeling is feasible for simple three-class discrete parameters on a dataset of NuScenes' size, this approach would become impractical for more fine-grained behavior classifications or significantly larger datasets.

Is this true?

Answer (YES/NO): NO